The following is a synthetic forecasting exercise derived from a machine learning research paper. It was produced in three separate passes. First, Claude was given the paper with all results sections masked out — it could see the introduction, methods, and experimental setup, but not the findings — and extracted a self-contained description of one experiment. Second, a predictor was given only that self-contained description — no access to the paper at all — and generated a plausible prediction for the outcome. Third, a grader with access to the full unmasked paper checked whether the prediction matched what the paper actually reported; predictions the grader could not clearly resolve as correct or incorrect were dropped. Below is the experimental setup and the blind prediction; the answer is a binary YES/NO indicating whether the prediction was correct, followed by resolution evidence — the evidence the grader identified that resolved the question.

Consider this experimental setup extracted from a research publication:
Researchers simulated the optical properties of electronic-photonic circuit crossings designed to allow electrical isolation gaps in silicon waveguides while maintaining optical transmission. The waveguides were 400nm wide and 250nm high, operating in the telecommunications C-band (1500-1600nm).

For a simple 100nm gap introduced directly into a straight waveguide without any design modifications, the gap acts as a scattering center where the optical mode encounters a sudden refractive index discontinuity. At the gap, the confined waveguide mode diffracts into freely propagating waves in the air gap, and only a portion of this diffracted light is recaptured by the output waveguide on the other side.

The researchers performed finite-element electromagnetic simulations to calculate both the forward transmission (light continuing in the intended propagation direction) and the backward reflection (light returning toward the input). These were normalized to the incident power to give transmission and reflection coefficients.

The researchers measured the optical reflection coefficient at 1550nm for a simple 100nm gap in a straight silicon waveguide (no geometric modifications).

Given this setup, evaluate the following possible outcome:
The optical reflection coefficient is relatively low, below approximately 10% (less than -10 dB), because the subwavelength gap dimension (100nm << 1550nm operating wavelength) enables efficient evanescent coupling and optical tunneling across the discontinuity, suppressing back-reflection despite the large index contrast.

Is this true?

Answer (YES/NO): NO